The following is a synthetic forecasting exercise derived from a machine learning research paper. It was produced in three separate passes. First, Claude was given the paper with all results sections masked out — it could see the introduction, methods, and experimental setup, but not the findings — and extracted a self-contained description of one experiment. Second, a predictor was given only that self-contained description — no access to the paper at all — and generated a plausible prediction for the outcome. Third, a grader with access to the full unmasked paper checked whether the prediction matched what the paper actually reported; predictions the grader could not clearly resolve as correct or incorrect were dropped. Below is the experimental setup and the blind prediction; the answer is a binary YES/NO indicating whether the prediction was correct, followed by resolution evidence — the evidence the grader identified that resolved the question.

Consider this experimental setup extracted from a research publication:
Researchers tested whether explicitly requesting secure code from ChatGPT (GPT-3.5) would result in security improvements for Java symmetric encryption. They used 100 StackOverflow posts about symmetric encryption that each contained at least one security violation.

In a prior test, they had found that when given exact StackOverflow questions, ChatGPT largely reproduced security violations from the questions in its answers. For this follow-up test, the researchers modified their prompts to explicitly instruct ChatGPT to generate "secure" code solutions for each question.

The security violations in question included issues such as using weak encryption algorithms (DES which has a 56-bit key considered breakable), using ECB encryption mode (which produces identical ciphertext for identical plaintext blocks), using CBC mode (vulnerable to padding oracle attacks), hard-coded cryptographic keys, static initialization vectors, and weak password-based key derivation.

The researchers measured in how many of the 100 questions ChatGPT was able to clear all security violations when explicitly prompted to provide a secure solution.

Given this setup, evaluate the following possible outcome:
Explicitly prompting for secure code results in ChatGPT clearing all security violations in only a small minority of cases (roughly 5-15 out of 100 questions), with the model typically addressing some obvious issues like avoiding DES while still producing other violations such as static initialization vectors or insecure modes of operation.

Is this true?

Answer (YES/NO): NO